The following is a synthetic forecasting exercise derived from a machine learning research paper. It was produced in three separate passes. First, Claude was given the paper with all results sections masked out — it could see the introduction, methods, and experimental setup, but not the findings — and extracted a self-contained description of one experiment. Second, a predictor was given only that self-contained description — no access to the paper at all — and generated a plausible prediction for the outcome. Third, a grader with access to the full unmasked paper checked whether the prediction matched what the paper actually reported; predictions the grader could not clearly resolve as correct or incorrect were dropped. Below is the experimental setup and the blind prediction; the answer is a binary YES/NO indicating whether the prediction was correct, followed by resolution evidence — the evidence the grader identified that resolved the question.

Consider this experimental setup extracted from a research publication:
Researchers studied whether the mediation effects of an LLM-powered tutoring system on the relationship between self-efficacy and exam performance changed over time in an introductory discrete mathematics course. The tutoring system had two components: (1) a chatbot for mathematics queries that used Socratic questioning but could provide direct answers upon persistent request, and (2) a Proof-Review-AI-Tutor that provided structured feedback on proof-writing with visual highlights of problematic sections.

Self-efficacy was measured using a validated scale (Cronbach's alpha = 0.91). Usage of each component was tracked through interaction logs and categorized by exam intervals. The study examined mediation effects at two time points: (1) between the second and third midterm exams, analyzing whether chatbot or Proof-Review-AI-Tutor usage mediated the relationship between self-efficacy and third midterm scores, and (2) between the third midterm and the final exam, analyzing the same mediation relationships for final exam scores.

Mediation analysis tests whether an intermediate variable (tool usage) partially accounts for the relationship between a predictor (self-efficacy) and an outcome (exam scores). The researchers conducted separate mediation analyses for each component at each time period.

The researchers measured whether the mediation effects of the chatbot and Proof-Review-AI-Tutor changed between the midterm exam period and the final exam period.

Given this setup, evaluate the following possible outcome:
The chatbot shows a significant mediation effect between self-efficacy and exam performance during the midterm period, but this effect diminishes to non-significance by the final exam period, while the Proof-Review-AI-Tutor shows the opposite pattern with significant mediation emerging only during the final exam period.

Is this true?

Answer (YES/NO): YES